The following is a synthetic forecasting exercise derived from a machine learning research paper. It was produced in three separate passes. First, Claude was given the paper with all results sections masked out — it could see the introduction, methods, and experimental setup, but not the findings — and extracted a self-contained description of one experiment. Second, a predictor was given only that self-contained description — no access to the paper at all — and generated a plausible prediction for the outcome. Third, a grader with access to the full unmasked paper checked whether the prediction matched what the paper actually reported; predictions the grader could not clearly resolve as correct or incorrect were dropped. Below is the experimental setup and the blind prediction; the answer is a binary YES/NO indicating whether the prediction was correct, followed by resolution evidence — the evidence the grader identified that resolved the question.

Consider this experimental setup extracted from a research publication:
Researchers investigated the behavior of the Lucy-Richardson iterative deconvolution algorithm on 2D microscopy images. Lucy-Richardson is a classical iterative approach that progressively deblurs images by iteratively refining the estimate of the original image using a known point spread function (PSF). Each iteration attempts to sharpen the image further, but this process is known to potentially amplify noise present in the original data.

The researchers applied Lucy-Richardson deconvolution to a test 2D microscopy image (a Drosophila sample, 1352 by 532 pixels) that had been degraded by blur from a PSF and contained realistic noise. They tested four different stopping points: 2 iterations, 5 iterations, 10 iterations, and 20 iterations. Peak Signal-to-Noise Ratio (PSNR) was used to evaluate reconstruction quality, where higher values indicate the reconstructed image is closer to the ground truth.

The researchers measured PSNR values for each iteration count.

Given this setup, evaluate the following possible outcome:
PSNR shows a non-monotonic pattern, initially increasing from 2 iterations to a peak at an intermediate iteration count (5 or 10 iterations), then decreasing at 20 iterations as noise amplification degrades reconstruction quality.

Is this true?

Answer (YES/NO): YES